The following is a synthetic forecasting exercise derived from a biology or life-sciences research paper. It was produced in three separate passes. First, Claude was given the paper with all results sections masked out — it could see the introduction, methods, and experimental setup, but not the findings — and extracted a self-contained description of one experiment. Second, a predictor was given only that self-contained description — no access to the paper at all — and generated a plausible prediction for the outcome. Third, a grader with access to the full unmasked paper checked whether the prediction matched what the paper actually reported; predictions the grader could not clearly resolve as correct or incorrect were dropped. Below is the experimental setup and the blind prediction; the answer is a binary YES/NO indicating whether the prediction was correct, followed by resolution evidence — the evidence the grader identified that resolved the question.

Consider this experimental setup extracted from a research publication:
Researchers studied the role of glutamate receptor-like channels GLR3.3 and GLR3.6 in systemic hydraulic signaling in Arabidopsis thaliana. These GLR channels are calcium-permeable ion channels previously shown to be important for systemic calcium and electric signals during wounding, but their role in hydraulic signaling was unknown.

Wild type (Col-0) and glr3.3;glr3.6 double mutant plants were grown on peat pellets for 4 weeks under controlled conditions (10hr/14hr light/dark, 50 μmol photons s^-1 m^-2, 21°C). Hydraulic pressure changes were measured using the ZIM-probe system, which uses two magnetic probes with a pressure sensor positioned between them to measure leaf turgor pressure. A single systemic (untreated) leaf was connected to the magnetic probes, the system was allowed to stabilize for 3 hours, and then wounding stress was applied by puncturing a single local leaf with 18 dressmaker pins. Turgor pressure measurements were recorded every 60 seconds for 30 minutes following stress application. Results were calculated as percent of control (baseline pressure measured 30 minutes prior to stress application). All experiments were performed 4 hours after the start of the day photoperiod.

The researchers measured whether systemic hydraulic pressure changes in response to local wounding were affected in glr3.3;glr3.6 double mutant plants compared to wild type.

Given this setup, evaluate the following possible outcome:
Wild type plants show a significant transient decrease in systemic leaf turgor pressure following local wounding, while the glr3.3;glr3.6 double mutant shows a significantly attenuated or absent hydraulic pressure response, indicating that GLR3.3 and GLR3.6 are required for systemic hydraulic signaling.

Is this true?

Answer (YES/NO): NO